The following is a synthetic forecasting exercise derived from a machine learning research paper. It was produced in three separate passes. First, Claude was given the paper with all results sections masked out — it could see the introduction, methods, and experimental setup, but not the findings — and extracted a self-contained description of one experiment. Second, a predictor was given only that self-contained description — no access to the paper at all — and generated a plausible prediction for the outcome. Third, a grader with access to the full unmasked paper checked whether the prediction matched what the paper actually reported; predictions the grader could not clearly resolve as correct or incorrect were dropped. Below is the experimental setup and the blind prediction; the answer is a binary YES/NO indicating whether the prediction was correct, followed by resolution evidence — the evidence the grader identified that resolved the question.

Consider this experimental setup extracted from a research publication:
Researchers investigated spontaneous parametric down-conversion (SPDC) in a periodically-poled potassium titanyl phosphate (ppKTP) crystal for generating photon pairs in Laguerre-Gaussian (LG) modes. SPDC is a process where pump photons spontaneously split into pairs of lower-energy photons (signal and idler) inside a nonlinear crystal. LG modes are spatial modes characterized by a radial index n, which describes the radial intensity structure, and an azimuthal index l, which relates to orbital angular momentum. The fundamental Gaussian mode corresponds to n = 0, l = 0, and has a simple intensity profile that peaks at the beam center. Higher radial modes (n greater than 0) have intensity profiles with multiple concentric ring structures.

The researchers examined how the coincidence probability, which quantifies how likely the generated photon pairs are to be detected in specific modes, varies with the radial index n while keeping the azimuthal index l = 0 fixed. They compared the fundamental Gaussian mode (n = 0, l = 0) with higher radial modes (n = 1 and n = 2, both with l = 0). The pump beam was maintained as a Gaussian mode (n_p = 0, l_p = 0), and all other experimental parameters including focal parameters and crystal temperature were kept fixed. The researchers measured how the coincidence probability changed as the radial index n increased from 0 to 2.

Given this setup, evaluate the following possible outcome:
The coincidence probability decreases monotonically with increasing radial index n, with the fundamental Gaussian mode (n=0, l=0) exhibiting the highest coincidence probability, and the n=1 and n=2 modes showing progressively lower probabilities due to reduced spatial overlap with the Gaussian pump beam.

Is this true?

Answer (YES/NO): YES